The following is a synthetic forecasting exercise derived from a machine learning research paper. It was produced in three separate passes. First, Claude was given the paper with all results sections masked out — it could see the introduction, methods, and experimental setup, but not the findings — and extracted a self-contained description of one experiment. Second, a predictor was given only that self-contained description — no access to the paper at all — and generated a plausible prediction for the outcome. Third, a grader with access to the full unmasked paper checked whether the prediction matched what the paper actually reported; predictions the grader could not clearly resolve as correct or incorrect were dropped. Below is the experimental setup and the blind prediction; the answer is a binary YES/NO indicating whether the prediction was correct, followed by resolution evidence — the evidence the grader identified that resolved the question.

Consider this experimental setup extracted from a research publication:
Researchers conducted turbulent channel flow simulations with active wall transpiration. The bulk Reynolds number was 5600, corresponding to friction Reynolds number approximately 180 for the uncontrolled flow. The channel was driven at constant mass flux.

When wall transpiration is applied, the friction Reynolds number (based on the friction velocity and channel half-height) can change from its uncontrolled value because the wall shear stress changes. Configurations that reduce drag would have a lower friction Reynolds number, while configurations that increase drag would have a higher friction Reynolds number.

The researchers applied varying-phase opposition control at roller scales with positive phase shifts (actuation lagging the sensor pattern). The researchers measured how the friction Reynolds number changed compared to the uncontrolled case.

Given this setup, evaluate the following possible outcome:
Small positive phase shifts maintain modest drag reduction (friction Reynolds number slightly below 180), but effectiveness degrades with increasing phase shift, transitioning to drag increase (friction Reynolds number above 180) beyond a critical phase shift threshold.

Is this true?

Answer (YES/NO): NO